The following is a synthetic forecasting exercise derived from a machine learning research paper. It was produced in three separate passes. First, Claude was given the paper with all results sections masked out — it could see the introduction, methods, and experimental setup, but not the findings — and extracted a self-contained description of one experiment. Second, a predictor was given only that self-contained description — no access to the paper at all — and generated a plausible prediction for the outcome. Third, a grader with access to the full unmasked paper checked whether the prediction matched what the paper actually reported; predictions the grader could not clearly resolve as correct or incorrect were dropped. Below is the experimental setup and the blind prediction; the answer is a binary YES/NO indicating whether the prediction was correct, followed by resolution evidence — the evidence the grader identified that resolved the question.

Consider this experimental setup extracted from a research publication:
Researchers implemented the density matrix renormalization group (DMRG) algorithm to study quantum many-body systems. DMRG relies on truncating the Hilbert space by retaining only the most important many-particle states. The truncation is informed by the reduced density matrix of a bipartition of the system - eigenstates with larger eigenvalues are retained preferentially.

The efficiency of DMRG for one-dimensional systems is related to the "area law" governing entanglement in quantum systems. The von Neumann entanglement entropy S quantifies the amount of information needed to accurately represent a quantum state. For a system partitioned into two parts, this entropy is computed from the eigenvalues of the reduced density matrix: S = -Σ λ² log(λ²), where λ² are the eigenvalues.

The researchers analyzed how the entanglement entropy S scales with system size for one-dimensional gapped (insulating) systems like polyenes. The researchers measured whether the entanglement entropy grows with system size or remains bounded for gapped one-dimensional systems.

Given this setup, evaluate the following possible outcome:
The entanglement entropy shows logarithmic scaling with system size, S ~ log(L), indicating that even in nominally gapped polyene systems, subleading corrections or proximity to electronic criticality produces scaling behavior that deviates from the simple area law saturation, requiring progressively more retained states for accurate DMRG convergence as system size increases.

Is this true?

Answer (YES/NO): NO